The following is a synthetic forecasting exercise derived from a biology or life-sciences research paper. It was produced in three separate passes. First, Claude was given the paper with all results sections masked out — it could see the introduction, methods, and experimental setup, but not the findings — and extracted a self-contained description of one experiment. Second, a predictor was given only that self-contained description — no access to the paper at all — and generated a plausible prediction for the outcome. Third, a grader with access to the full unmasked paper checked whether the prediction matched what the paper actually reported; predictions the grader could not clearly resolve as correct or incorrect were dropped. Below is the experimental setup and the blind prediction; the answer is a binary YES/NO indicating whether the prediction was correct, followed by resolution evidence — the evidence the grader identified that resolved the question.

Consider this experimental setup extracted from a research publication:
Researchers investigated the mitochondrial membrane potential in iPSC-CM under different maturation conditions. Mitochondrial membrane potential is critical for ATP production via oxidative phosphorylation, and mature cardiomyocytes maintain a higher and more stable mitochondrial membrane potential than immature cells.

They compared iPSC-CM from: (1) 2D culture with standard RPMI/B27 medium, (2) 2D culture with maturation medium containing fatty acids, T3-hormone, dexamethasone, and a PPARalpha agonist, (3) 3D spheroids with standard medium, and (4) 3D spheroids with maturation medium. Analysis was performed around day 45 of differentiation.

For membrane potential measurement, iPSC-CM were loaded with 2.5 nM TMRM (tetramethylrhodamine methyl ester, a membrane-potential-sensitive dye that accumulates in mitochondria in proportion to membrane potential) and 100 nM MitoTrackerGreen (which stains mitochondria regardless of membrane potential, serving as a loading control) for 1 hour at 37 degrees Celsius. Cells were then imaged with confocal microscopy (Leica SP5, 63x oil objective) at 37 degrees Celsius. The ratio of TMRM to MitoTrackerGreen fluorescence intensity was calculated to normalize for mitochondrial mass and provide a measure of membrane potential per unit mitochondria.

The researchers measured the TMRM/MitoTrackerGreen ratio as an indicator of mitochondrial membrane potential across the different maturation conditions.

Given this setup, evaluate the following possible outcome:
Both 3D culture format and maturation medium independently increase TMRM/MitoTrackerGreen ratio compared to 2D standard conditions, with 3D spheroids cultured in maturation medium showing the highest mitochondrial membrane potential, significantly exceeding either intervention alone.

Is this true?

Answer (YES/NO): NO